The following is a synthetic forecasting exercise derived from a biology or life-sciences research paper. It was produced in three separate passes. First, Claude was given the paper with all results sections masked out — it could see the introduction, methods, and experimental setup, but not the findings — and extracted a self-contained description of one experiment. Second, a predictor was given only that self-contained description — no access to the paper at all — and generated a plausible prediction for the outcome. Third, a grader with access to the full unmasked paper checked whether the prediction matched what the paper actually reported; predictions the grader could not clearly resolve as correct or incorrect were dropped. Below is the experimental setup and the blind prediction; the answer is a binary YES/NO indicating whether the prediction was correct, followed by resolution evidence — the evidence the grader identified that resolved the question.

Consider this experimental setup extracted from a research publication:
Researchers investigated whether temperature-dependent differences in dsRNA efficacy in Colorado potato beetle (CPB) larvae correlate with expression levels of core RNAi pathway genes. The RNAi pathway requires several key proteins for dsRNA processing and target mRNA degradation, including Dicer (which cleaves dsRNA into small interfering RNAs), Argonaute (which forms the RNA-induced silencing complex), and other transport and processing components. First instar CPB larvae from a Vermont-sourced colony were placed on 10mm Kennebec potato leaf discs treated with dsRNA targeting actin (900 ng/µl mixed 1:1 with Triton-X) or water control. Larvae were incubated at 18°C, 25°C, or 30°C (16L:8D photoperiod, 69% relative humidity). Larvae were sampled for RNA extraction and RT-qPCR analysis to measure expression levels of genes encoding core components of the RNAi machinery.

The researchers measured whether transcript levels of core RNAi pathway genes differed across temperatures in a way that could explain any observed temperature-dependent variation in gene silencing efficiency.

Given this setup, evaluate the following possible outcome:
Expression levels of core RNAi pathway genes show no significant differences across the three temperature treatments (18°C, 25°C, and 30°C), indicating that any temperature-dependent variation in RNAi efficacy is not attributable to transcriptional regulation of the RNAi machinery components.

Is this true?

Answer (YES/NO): NO